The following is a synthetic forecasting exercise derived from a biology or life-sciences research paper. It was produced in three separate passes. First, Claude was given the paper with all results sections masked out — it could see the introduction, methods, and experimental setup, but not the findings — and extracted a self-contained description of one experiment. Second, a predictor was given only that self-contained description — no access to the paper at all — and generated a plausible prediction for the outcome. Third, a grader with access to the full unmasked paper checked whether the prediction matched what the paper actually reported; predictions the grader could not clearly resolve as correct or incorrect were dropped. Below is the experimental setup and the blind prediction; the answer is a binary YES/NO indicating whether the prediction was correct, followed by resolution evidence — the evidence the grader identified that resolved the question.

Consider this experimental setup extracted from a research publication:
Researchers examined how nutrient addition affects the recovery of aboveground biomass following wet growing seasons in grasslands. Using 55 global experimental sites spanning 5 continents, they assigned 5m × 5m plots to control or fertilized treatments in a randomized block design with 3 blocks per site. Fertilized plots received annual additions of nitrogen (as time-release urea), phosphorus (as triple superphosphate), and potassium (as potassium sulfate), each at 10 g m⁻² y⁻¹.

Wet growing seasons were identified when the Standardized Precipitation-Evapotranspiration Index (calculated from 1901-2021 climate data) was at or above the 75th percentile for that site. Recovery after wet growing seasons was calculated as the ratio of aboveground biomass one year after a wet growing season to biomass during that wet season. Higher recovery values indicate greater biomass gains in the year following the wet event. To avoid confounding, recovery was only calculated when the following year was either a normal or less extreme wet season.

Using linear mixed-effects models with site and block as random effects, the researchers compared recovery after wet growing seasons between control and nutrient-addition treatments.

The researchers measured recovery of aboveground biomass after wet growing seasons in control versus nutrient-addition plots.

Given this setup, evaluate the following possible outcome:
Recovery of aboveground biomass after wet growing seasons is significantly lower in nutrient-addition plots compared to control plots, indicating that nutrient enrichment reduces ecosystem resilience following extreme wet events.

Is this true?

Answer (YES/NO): NO